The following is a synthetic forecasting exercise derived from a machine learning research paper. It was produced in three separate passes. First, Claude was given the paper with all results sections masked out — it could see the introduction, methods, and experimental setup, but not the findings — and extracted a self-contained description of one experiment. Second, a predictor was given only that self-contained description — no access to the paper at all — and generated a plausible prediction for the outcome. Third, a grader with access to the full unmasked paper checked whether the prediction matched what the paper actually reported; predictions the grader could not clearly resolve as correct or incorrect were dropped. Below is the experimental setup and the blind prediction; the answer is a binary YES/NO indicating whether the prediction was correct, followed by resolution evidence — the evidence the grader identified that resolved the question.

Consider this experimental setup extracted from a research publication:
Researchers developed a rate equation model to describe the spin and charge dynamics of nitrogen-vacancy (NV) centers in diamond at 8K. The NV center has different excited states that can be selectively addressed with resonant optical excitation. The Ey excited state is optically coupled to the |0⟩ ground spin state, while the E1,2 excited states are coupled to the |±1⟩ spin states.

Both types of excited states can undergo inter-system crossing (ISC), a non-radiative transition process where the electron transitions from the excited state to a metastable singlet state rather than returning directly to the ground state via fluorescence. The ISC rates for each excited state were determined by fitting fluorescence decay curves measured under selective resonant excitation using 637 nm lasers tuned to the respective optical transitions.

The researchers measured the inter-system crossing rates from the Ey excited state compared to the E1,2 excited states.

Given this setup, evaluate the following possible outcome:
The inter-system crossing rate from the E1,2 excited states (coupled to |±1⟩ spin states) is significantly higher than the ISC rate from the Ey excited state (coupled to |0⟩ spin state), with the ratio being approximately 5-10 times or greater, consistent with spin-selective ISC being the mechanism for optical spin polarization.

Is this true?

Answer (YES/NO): YES